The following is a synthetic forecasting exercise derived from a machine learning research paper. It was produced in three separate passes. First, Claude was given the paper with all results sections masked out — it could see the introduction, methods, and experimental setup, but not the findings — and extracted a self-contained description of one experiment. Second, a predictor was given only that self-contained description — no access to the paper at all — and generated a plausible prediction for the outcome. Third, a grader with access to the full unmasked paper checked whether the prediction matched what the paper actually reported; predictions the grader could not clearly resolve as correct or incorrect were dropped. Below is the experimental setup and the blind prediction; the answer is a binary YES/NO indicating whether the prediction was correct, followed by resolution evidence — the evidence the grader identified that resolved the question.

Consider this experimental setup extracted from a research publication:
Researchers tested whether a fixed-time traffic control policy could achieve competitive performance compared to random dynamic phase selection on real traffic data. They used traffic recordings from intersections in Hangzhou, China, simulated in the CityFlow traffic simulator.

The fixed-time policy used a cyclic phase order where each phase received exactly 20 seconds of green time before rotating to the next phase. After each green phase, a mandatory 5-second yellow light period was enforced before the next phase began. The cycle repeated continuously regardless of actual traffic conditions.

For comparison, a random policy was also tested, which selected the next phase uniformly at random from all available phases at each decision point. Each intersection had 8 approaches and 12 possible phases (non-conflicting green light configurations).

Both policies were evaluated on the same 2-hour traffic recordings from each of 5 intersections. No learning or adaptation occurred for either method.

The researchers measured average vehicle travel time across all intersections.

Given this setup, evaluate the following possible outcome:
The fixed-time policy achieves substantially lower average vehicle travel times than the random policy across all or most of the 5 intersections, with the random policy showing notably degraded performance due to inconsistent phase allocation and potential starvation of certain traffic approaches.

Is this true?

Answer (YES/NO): YES